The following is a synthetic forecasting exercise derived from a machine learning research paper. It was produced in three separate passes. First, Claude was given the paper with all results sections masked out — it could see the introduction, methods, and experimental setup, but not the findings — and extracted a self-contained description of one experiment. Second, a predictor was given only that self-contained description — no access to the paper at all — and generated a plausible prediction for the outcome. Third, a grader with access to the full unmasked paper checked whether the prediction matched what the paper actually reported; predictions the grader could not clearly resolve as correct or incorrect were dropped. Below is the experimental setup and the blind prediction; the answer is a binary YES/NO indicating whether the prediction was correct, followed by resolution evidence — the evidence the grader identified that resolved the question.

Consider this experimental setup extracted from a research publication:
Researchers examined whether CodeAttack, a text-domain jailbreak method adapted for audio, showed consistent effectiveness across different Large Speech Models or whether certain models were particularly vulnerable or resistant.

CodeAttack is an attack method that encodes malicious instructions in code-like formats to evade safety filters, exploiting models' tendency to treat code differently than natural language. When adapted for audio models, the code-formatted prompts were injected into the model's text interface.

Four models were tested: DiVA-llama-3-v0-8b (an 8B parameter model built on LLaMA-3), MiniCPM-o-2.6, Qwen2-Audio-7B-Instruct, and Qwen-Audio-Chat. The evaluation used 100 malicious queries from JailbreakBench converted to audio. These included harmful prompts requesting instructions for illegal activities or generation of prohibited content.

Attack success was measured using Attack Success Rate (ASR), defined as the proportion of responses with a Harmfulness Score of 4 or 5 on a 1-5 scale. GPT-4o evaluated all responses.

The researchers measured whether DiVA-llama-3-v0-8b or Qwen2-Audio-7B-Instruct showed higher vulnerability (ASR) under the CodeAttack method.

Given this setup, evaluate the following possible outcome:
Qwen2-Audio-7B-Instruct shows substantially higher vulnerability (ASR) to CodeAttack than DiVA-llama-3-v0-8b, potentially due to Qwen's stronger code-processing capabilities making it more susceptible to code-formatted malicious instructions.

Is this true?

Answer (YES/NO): NO